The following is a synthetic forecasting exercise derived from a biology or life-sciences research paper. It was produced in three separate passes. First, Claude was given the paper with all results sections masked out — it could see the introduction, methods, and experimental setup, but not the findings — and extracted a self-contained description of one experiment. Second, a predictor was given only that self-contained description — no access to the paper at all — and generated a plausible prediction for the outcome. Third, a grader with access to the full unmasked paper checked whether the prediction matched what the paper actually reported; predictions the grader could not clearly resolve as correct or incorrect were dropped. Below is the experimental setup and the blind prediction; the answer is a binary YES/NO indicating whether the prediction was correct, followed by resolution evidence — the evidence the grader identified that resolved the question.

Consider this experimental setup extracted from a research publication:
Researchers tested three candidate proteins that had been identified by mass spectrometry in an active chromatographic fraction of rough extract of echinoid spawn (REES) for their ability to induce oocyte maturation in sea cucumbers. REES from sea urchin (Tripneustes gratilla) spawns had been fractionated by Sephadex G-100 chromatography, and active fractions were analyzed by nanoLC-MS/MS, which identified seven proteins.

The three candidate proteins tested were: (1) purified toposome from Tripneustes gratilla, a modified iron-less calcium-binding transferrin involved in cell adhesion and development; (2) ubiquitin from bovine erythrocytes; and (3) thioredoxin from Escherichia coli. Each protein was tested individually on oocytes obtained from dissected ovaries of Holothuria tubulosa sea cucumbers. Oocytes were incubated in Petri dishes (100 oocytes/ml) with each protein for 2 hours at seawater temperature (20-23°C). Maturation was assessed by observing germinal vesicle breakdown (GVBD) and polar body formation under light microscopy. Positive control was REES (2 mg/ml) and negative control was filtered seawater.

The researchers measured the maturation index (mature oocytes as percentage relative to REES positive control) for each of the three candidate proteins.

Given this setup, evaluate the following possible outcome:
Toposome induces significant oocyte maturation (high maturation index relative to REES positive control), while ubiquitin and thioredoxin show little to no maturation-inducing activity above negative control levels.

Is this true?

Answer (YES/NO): NO